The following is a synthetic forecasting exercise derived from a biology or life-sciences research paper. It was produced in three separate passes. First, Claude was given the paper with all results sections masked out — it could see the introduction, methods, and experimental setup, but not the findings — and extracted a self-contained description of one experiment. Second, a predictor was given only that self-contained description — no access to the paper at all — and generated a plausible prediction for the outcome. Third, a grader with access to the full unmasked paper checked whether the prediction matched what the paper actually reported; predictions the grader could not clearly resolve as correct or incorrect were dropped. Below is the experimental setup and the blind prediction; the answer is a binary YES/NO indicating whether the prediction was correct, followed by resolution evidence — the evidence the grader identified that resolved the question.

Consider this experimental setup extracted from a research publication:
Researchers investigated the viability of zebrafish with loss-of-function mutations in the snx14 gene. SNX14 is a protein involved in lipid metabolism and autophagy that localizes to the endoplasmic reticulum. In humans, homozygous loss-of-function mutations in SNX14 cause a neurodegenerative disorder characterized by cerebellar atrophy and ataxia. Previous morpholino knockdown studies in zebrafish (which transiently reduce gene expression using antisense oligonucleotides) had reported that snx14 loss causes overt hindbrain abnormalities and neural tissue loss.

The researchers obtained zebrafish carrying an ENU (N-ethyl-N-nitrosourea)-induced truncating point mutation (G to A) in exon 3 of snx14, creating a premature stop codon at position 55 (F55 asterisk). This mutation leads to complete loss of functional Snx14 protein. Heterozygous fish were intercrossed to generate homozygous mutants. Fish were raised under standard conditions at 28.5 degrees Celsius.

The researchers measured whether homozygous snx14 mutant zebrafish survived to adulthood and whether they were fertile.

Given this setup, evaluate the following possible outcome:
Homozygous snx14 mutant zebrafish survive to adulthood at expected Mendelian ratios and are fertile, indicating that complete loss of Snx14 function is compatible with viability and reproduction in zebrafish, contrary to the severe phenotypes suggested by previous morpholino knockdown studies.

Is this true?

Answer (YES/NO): YES